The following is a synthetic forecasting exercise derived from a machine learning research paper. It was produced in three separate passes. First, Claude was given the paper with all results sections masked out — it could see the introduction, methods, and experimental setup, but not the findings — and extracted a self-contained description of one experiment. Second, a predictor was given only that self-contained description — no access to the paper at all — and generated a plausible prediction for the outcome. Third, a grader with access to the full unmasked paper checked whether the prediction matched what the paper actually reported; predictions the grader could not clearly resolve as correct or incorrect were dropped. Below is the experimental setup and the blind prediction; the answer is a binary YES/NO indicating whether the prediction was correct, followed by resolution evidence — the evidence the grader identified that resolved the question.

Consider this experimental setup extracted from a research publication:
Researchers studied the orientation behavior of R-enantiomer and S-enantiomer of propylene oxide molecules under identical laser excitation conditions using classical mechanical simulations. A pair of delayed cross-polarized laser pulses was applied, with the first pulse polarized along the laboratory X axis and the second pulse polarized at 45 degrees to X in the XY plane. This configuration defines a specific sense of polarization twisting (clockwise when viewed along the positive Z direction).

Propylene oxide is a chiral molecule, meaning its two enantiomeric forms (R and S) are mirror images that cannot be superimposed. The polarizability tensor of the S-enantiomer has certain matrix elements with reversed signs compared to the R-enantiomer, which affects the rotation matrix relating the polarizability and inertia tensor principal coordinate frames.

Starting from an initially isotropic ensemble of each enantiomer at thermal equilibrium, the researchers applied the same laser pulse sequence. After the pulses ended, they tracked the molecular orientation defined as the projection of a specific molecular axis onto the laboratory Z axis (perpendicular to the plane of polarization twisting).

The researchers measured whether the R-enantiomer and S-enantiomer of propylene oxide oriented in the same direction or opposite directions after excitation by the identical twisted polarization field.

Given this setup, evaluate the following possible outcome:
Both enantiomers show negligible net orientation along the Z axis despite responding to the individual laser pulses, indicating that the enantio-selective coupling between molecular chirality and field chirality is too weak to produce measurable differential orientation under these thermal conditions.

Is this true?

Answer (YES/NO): NO